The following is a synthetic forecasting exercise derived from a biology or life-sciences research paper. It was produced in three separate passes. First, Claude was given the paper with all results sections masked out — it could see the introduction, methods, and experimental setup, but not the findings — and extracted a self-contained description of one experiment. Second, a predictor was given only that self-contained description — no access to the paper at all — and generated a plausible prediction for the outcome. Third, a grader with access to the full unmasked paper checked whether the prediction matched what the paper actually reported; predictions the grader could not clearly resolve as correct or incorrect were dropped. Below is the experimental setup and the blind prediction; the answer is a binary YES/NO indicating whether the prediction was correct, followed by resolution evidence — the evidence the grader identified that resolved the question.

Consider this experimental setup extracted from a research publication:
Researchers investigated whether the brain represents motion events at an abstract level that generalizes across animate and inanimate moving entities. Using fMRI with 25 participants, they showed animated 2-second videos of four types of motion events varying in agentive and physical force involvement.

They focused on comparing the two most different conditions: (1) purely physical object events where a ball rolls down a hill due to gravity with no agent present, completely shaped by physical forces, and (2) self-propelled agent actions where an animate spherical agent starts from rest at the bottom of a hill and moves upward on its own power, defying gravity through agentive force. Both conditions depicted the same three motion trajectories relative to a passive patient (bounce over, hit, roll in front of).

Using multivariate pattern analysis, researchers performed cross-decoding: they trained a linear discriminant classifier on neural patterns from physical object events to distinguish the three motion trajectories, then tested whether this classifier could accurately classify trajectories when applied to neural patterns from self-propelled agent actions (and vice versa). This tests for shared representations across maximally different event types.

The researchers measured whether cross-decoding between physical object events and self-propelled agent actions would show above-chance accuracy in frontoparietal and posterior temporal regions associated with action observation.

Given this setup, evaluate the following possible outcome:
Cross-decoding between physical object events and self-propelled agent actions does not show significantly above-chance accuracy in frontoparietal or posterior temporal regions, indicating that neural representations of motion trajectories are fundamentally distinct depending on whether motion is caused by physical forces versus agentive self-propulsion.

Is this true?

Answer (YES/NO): NO